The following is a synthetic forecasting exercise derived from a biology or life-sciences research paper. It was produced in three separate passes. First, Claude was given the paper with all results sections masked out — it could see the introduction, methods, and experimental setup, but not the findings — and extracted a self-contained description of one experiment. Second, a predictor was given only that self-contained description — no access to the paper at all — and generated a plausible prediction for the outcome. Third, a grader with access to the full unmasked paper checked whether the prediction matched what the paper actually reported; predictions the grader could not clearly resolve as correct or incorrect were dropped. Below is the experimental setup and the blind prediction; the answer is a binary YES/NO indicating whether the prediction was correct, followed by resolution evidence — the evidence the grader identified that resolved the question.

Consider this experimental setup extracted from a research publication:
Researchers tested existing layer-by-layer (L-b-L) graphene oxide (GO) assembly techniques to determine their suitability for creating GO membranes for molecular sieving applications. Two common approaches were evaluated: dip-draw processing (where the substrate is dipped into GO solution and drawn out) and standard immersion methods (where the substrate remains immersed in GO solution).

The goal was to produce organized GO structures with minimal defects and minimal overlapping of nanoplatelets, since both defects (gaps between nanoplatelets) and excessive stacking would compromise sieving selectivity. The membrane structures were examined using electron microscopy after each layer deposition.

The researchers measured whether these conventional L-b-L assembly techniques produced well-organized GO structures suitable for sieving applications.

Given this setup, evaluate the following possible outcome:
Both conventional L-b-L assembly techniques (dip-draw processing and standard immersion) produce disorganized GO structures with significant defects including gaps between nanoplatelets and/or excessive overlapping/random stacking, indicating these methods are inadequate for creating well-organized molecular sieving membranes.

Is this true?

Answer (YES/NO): YES